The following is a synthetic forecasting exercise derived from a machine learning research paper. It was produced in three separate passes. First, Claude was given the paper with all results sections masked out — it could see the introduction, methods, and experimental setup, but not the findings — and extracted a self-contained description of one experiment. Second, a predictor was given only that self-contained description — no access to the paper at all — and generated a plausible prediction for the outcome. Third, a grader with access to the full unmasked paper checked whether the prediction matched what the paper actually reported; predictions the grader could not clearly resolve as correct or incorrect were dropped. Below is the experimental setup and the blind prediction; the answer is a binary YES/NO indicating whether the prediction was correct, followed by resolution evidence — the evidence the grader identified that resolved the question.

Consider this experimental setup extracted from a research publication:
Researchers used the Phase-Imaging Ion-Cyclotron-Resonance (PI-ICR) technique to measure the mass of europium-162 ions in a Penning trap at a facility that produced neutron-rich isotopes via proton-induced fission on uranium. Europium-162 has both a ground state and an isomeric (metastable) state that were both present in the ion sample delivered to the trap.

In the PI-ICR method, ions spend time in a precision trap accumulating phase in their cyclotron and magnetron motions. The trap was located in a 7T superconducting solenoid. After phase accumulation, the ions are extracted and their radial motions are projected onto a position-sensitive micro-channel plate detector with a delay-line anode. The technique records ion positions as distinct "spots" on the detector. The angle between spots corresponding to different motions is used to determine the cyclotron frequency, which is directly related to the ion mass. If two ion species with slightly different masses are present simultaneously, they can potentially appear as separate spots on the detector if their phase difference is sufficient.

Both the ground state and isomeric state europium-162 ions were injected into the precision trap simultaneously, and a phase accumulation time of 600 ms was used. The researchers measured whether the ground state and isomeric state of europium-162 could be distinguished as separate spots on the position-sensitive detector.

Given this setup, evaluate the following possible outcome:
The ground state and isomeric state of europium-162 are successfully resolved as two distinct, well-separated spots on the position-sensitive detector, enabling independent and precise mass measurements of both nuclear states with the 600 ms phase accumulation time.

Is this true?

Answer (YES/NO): YES